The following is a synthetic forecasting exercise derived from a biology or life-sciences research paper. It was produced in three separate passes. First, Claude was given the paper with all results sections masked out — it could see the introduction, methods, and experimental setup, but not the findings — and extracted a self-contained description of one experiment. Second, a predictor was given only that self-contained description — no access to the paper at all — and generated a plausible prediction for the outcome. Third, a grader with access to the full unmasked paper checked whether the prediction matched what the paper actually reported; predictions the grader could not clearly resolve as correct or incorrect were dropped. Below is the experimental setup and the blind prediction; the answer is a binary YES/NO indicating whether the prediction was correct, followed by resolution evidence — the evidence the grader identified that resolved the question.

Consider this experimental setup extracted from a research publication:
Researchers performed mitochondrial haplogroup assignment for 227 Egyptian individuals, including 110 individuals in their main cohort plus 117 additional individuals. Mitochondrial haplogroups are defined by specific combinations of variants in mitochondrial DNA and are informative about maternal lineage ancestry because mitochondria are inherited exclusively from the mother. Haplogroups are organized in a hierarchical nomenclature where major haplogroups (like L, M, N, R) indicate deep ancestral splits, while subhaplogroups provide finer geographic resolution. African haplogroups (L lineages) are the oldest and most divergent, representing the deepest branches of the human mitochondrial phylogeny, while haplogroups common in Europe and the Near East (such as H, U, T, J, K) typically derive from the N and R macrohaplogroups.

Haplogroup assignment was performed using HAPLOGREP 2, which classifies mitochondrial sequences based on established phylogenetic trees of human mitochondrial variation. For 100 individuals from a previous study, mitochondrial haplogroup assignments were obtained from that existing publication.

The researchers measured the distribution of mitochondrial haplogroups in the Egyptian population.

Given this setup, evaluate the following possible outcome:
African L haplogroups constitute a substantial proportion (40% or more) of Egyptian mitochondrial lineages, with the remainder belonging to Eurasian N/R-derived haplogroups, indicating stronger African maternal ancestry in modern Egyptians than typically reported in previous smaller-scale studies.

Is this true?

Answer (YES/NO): NO